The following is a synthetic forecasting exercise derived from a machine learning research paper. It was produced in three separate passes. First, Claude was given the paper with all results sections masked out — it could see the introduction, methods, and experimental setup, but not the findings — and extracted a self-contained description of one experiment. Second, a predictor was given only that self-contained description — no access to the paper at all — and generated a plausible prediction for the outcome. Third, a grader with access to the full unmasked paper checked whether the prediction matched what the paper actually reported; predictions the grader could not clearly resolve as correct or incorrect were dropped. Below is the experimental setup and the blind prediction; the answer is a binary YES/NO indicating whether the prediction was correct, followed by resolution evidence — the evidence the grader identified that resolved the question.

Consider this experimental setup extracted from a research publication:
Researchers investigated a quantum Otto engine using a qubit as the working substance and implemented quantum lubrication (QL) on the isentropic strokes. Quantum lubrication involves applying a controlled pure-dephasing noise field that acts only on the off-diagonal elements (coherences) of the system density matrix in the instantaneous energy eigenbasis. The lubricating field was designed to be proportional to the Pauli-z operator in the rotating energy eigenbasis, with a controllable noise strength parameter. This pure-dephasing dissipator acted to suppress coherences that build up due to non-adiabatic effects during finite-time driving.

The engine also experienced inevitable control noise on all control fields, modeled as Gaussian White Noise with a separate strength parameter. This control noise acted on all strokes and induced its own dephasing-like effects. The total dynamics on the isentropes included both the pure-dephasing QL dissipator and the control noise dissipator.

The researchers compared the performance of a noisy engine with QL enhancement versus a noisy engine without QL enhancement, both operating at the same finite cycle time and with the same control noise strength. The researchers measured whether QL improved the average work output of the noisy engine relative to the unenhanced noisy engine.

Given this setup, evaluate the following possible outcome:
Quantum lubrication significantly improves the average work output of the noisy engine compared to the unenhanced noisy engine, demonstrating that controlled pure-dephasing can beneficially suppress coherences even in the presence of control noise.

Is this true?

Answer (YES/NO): NO